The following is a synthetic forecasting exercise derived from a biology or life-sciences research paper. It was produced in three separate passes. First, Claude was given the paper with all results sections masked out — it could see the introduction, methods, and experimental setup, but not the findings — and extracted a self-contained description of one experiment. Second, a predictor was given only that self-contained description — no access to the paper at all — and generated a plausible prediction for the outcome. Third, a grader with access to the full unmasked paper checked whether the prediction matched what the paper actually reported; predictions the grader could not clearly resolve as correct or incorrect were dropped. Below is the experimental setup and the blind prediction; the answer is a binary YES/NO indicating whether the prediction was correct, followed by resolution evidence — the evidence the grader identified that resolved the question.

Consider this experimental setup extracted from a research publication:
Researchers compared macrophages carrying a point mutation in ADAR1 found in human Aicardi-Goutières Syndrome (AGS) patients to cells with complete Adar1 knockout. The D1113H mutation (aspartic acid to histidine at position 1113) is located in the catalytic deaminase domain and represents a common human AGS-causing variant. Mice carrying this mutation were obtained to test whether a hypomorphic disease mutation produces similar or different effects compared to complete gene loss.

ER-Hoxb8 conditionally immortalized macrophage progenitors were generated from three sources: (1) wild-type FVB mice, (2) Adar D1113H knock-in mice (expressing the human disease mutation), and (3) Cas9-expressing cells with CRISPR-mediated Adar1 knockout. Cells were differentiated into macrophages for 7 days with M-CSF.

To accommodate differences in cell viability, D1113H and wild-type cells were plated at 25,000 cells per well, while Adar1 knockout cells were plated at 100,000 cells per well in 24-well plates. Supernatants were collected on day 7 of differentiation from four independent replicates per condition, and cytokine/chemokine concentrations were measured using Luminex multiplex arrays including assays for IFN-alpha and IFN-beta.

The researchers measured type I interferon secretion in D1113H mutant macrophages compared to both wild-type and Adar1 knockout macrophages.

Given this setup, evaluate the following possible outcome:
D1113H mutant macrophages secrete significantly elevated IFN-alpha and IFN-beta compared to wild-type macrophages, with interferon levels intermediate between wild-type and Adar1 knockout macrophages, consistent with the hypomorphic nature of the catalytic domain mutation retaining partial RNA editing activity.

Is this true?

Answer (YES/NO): NO